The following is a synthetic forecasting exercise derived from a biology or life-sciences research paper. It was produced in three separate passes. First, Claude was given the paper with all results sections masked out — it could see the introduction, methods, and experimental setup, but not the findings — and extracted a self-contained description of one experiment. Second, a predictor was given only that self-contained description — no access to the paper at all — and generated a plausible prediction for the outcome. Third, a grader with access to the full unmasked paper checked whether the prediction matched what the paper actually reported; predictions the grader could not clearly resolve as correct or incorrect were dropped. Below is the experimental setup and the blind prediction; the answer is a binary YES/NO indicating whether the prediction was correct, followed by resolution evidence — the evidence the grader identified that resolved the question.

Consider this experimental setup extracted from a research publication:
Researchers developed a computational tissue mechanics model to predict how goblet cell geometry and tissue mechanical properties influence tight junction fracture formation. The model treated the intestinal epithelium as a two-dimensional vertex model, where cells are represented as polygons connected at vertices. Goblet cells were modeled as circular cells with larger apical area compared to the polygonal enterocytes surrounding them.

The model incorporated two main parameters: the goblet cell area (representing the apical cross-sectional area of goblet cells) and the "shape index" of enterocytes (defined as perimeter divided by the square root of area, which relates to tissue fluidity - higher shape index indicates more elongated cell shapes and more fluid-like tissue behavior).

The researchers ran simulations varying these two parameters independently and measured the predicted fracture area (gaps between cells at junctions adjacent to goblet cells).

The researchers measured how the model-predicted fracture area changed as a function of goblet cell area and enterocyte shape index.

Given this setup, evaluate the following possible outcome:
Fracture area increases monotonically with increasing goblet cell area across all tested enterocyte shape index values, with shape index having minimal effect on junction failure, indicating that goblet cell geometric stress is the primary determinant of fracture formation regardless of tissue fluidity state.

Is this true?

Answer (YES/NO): NO